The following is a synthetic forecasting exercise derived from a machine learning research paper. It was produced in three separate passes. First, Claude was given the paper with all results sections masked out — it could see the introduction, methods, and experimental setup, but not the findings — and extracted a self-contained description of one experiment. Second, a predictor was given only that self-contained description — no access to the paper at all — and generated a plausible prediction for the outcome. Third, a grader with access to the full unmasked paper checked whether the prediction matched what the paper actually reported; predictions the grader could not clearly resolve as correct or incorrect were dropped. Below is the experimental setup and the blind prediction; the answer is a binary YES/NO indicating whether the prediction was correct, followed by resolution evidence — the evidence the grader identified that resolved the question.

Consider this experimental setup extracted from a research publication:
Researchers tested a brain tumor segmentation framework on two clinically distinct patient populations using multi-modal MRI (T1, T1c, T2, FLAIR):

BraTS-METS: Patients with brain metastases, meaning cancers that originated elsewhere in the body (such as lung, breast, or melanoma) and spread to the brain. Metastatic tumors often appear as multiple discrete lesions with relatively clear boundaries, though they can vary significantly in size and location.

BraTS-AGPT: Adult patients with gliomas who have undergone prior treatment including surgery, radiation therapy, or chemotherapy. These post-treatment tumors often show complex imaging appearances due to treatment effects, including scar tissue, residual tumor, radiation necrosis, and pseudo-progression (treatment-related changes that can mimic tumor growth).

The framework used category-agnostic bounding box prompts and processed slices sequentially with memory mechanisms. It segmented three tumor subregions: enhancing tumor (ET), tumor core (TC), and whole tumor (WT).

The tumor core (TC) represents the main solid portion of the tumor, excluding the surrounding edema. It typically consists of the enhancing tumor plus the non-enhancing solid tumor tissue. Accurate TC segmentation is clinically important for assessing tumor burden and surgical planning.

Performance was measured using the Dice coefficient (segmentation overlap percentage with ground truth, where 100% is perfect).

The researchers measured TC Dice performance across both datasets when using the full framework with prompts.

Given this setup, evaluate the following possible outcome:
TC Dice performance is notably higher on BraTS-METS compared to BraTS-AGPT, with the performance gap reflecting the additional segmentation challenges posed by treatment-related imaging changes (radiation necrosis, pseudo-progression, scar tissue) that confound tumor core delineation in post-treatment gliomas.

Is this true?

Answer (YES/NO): YES